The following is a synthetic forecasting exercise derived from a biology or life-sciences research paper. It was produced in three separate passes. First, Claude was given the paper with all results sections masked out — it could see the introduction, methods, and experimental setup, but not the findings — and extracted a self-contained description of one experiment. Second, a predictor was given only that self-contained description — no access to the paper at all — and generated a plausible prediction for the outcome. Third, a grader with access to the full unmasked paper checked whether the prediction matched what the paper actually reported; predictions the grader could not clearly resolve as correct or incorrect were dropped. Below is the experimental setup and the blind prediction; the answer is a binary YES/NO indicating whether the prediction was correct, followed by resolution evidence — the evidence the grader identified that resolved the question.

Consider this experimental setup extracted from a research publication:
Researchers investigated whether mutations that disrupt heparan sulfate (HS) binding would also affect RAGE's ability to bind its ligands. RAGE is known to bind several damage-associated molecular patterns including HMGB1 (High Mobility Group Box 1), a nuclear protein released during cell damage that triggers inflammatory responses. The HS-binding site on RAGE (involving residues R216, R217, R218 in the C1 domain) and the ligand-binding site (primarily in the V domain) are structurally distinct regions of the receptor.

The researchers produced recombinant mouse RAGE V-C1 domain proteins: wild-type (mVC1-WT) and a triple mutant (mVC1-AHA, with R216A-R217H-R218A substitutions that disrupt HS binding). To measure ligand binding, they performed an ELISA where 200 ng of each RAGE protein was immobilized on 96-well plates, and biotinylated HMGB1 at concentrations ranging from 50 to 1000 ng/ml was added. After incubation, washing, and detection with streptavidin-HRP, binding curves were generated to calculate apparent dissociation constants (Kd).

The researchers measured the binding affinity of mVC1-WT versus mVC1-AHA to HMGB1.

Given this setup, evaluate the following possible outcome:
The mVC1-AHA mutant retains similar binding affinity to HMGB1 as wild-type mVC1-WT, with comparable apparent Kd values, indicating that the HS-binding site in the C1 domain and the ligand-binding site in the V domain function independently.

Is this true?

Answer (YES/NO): YES